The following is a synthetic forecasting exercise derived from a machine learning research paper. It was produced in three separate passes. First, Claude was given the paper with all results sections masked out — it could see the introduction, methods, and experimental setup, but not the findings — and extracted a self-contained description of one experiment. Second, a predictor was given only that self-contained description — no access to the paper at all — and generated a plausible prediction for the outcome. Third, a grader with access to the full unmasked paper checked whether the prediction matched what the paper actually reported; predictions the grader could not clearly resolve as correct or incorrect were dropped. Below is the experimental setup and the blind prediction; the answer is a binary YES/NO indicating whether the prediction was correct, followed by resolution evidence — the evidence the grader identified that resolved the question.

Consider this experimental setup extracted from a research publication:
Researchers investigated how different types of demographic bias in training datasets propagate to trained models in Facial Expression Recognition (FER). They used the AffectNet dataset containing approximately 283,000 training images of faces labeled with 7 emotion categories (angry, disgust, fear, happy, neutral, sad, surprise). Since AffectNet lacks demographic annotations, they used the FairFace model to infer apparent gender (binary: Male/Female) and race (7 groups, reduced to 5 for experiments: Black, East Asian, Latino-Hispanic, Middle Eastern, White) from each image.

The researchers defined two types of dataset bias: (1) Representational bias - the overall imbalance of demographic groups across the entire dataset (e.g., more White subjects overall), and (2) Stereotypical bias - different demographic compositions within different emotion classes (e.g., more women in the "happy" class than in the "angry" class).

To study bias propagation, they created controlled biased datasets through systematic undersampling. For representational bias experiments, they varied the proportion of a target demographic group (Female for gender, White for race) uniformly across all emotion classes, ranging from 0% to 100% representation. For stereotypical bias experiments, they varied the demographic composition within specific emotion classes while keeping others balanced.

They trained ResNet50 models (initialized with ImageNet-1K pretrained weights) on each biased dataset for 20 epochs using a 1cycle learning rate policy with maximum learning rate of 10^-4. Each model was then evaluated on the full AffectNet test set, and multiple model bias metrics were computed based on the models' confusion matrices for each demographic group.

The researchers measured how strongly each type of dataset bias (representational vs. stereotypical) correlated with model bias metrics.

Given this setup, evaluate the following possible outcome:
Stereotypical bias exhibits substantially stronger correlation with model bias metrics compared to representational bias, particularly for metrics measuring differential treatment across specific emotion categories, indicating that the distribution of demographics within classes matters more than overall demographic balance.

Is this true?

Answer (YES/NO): YES